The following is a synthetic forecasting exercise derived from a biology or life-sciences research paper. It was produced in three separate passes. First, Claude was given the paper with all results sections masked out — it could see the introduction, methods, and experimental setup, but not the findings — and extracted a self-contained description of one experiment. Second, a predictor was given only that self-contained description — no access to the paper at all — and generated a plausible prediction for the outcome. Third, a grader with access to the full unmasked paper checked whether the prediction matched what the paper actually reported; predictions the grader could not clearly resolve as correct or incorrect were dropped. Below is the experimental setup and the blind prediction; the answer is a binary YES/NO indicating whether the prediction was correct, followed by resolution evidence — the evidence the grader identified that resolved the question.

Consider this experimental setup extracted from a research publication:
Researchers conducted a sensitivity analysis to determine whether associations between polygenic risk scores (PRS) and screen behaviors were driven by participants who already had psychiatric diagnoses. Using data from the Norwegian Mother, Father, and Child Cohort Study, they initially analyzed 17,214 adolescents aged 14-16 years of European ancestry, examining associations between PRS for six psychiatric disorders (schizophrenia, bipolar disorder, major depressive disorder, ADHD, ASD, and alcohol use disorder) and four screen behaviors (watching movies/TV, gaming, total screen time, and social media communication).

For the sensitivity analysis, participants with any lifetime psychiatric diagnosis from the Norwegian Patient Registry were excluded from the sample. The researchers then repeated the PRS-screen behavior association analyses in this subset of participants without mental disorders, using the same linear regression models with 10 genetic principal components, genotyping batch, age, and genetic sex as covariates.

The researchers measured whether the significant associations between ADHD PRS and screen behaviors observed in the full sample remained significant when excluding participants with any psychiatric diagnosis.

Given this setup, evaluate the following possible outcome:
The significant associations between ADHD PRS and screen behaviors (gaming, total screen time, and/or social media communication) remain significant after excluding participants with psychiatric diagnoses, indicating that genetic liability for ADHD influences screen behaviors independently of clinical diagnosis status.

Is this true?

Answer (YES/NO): YES